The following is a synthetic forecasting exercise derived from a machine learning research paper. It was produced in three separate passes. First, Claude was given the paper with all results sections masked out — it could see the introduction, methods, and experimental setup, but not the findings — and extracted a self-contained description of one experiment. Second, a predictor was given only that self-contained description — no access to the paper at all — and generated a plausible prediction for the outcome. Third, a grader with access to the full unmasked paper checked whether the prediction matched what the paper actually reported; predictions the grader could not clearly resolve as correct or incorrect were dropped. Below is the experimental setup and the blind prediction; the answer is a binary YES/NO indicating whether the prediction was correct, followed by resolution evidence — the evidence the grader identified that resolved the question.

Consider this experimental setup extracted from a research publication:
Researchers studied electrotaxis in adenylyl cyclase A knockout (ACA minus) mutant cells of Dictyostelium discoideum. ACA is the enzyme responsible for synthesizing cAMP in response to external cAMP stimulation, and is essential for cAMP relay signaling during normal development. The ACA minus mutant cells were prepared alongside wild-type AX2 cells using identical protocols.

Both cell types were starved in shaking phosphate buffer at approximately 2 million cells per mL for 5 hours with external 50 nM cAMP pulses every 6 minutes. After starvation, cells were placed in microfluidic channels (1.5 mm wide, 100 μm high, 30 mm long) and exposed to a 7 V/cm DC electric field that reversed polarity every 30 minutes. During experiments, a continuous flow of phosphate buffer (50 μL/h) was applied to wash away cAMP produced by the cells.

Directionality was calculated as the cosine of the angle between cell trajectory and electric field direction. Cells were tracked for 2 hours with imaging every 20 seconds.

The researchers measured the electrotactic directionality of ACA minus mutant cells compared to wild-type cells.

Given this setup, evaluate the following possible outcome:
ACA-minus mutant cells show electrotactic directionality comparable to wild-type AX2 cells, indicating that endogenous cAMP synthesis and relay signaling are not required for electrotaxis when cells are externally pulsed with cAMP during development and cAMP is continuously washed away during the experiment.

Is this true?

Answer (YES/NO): YES